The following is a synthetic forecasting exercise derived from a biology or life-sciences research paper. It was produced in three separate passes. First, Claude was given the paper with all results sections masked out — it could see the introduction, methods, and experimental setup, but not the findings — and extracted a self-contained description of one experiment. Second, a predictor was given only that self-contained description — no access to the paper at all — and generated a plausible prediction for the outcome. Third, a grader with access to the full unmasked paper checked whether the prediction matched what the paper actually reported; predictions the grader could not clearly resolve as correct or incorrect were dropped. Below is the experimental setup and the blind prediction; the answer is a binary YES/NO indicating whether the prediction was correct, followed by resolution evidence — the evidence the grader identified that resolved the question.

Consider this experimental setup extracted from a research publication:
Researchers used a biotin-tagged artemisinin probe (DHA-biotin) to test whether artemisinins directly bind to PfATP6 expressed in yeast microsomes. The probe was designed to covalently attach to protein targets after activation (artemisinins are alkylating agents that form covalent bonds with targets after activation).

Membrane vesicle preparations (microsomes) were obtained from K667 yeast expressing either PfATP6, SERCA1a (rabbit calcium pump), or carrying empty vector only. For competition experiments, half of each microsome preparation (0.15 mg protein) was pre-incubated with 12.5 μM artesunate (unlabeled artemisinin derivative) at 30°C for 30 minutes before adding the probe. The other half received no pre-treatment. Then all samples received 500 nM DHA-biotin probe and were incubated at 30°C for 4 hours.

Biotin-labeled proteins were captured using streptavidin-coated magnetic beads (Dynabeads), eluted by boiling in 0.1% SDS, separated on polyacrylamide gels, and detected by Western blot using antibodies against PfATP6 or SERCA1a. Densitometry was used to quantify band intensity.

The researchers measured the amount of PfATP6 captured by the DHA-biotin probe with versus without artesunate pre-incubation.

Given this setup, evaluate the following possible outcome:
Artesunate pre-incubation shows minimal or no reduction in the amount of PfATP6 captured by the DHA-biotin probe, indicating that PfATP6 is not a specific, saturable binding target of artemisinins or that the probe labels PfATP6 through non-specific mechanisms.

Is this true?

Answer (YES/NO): NO